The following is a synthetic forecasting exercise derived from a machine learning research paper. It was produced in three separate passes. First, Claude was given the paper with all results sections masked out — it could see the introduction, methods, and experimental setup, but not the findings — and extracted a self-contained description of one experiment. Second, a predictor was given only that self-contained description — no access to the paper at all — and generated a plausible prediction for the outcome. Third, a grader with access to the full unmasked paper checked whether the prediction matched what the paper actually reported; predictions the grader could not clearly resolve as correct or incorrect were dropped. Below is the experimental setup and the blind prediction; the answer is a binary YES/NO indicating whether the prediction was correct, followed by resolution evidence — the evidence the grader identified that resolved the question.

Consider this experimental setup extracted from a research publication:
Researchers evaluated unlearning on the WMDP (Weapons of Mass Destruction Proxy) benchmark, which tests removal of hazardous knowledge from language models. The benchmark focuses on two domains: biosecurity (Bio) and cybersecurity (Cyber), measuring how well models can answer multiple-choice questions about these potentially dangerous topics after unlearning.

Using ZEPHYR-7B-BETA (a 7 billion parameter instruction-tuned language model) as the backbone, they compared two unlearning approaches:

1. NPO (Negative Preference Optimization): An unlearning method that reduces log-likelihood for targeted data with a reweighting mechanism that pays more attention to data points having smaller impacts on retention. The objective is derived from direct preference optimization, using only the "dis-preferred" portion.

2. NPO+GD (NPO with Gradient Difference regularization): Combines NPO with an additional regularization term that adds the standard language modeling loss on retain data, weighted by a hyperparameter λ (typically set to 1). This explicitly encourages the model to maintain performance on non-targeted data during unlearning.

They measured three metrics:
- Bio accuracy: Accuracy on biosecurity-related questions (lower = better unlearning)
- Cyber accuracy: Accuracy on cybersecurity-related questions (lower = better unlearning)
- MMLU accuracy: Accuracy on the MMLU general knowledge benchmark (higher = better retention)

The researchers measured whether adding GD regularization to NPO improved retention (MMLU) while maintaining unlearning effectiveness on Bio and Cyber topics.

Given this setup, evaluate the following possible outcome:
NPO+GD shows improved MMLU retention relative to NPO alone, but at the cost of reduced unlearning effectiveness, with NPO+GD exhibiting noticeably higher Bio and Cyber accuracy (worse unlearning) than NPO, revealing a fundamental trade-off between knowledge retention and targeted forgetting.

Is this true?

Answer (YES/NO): NO